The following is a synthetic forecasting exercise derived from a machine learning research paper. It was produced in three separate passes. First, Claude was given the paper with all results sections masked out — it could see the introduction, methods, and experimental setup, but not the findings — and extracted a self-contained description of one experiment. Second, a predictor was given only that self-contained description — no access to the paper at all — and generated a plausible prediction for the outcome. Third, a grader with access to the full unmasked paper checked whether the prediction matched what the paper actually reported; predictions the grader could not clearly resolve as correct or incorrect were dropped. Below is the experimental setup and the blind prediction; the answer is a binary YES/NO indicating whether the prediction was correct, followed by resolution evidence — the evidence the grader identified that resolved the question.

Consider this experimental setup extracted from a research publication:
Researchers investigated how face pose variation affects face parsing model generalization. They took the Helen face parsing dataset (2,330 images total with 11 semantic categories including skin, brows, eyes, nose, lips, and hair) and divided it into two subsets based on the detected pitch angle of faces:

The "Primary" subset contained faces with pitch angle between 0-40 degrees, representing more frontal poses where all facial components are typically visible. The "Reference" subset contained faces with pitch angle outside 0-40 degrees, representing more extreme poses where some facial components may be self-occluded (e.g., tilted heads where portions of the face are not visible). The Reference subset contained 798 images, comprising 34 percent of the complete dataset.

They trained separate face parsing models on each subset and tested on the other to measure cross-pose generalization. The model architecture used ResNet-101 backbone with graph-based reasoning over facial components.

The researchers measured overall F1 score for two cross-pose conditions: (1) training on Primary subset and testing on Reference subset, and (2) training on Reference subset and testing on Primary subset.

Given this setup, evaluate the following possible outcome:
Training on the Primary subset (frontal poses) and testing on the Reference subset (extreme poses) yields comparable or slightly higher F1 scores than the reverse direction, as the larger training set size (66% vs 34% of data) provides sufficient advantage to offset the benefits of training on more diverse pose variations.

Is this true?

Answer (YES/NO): NO